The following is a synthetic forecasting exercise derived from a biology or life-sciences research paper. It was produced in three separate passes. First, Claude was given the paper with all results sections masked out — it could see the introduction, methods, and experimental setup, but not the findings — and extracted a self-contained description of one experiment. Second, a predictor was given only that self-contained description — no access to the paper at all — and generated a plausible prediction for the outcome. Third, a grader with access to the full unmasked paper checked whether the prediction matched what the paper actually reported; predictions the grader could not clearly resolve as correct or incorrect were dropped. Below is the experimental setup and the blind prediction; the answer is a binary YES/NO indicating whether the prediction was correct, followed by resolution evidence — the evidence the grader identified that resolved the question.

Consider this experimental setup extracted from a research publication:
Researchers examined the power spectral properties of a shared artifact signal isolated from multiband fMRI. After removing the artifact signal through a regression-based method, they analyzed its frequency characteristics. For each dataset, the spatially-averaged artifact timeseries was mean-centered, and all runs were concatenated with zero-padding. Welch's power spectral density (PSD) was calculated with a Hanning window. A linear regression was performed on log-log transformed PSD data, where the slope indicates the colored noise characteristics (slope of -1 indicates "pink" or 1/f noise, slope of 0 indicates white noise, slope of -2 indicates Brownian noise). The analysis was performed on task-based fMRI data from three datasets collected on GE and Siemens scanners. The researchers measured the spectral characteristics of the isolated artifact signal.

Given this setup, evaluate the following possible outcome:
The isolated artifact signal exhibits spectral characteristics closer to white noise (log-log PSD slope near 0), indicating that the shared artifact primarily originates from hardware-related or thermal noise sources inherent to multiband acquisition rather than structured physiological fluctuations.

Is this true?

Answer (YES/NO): NO